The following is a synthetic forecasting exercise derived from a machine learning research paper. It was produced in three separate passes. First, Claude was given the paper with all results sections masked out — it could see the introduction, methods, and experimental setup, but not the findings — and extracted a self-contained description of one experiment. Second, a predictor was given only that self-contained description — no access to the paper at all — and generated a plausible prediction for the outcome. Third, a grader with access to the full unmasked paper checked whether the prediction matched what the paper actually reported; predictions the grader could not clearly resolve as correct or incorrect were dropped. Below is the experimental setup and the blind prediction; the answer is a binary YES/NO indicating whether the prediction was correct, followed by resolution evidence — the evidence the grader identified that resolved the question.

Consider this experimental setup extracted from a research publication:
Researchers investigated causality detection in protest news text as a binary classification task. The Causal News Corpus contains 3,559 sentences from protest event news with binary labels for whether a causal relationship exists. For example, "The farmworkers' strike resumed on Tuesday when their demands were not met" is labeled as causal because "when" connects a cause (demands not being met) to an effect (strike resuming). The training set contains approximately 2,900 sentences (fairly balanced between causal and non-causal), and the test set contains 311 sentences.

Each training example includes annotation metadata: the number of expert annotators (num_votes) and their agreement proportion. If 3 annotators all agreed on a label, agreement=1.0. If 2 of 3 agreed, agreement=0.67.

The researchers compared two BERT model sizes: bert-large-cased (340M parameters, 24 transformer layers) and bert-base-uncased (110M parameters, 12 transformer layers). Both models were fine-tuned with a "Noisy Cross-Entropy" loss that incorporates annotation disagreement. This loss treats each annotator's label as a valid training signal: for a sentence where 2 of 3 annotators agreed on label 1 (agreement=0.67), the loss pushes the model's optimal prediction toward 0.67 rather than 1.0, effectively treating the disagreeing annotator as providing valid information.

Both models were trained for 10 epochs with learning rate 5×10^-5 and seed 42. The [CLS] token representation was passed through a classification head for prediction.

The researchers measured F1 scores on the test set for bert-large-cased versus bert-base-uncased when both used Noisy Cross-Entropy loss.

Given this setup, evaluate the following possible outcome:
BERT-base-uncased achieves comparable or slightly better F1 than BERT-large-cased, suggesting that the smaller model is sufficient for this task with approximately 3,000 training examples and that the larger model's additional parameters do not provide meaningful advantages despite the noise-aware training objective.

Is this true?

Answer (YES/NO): NO